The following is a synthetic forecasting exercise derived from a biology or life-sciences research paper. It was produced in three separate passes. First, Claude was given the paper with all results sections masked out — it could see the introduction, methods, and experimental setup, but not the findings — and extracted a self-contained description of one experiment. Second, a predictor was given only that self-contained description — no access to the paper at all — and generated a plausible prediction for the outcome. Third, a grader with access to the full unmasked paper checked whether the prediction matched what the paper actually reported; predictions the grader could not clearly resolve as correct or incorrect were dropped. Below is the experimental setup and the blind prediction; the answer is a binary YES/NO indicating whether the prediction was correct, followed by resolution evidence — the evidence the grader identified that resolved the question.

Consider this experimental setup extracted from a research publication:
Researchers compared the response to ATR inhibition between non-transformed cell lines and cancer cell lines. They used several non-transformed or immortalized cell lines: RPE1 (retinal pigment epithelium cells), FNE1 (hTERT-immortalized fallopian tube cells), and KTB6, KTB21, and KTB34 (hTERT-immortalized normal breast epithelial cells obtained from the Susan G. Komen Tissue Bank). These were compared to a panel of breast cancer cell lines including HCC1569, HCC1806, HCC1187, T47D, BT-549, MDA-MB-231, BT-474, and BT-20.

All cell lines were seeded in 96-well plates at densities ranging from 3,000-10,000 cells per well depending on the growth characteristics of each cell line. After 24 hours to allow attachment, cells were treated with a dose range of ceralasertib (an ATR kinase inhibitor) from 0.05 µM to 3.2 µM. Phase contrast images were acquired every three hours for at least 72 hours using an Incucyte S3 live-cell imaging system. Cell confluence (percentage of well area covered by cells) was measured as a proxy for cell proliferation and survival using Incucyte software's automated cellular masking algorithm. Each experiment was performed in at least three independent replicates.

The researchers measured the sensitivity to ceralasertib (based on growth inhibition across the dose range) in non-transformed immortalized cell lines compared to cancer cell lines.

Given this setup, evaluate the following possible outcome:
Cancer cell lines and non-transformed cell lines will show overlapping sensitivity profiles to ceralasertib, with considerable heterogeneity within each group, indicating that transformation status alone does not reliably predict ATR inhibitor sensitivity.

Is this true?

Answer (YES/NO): YES